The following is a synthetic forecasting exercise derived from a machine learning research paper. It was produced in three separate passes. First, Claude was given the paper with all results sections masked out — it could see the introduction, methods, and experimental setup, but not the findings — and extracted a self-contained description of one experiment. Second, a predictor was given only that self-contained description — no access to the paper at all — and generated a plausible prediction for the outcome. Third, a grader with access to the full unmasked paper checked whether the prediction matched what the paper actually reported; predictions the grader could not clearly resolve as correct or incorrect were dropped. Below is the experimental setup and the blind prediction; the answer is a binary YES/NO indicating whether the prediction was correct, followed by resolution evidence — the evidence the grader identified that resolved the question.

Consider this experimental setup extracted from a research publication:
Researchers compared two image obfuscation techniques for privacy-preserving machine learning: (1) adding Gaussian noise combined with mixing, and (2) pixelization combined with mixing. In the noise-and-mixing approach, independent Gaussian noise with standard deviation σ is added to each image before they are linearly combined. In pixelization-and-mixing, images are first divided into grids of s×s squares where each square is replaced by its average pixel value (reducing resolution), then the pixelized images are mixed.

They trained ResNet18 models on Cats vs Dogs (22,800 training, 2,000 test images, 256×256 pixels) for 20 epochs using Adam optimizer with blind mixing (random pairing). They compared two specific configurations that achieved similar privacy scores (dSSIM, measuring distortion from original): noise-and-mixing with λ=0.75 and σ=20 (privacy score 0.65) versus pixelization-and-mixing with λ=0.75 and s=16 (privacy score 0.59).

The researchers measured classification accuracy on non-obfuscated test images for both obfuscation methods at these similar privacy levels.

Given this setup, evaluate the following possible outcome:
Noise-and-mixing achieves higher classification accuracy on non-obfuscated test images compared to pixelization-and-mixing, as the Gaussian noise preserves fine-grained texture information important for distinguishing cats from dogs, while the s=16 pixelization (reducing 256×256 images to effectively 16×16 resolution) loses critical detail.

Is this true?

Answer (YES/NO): YES